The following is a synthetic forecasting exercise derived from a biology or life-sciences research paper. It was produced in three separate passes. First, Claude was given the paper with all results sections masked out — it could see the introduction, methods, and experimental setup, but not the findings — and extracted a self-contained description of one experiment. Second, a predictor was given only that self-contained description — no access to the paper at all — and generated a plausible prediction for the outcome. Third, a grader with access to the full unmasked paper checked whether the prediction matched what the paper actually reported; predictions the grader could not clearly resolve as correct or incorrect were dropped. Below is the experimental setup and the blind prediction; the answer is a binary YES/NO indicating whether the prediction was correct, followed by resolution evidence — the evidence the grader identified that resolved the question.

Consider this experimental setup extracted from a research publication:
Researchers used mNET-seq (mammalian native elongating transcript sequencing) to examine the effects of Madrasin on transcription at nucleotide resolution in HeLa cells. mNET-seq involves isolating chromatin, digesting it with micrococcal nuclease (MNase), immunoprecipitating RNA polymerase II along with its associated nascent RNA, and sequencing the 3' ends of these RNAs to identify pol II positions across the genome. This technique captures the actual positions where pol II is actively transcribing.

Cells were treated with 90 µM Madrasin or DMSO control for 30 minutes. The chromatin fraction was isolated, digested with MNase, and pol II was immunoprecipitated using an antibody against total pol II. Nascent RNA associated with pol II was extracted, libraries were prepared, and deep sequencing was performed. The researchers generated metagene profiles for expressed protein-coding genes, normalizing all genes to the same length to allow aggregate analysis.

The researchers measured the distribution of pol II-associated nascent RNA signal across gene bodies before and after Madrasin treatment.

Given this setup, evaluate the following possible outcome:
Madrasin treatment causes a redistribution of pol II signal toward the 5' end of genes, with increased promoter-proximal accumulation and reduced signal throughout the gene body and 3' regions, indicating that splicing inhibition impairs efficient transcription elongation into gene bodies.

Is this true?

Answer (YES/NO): NO